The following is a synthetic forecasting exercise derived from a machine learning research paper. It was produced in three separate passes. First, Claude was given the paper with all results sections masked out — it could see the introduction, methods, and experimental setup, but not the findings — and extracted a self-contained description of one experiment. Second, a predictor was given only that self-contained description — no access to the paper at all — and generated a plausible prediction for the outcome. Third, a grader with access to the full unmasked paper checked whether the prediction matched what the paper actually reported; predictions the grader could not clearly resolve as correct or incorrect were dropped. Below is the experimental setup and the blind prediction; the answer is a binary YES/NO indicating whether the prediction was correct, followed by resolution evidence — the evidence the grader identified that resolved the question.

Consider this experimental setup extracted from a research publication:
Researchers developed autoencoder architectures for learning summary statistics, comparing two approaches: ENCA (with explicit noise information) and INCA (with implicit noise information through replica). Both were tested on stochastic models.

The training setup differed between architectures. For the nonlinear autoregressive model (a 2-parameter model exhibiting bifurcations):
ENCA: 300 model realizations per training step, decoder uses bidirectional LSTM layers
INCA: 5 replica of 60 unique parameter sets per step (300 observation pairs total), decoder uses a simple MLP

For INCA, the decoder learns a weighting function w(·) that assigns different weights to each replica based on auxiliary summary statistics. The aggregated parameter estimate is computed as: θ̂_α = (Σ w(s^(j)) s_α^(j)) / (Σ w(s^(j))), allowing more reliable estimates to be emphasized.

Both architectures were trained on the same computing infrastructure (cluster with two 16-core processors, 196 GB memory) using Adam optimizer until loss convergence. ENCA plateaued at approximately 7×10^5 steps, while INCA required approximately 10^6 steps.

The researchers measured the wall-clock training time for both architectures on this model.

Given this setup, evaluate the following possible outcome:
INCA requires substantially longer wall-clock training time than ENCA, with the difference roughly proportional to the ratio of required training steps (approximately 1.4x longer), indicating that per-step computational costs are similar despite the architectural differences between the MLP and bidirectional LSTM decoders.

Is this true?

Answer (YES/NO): NO